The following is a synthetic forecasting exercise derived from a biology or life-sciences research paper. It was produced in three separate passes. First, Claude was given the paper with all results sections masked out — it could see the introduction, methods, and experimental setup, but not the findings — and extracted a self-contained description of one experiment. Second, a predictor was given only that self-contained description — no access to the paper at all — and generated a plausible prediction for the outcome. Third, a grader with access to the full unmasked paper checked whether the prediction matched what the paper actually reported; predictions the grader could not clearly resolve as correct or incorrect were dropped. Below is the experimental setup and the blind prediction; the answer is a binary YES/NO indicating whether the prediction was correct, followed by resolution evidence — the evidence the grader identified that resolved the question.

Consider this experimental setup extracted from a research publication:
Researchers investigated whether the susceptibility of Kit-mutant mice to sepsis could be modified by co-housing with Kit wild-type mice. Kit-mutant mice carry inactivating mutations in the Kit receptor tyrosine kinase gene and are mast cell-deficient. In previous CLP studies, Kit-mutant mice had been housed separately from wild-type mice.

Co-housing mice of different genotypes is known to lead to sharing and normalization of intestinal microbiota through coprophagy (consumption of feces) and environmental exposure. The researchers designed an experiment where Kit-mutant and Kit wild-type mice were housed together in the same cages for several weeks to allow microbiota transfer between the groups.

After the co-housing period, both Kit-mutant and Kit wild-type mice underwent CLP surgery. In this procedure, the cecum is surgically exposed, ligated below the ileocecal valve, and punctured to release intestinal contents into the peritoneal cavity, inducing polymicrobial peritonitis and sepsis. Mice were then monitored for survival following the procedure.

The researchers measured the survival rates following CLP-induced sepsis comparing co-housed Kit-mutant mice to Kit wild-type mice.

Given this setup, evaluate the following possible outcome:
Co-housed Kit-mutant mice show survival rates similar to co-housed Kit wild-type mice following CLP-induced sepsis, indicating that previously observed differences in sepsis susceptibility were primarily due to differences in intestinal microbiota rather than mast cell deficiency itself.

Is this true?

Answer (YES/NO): YES